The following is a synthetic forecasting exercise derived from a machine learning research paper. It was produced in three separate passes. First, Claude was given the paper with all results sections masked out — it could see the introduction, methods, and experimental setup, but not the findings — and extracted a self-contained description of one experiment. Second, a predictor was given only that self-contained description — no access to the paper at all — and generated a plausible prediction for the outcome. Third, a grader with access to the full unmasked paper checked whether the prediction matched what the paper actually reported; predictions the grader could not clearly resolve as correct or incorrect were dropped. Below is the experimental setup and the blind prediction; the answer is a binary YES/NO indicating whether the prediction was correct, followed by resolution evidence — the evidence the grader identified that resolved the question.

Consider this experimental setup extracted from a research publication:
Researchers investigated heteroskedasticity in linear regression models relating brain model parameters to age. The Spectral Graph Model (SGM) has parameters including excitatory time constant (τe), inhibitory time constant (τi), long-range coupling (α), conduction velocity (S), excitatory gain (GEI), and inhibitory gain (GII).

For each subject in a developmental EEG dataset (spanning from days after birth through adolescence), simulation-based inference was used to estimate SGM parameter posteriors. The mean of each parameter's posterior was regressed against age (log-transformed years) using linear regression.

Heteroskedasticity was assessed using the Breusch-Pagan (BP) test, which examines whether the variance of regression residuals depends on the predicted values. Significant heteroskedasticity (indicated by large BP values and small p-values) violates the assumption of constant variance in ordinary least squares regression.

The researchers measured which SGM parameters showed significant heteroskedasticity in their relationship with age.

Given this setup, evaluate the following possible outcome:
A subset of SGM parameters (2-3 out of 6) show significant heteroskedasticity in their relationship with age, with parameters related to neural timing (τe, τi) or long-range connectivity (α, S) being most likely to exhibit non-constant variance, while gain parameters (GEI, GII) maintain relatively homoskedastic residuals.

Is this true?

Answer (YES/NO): YES